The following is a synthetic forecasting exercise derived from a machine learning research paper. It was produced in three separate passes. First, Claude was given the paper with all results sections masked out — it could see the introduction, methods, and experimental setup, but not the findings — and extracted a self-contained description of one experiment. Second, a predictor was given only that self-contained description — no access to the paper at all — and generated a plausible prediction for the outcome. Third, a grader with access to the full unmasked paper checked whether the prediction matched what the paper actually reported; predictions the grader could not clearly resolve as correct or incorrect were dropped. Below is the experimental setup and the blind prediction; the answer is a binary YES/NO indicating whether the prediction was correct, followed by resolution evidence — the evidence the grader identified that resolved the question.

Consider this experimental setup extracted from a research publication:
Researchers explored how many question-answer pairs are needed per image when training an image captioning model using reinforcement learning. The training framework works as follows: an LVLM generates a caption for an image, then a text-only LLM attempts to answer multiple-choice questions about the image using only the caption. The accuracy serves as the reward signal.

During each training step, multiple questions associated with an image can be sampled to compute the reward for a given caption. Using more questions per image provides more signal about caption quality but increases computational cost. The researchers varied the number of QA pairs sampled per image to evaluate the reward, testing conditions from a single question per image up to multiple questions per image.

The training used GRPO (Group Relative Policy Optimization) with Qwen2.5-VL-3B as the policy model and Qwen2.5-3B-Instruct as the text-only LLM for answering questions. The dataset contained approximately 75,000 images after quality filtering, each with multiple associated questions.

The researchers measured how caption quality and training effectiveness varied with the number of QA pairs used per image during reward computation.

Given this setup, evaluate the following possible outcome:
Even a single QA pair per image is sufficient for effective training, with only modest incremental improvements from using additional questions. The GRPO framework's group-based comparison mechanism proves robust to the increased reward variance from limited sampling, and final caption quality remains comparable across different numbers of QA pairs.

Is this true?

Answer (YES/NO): YES